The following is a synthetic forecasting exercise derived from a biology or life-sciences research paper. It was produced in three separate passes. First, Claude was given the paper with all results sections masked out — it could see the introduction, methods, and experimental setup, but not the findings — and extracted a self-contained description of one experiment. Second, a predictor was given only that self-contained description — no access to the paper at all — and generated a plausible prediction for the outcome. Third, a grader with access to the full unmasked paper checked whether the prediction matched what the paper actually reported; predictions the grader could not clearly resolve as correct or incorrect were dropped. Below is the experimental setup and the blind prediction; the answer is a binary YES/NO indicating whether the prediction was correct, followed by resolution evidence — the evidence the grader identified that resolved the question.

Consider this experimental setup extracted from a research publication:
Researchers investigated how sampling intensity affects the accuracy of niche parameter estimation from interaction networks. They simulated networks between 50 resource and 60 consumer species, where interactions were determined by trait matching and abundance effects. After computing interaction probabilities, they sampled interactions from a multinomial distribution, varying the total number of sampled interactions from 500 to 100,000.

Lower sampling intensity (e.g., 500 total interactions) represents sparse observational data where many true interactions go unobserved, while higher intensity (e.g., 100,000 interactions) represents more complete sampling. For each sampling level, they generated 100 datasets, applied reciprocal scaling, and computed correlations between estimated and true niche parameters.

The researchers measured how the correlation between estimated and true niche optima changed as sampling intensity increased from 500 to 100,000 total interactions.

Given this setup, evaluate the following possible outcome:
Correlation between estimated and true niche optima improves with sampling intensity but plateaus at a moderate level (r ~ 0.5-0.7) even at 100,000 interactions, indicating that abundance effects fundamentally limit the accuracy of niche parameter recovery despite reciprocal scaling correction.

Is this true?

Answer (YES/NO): NO